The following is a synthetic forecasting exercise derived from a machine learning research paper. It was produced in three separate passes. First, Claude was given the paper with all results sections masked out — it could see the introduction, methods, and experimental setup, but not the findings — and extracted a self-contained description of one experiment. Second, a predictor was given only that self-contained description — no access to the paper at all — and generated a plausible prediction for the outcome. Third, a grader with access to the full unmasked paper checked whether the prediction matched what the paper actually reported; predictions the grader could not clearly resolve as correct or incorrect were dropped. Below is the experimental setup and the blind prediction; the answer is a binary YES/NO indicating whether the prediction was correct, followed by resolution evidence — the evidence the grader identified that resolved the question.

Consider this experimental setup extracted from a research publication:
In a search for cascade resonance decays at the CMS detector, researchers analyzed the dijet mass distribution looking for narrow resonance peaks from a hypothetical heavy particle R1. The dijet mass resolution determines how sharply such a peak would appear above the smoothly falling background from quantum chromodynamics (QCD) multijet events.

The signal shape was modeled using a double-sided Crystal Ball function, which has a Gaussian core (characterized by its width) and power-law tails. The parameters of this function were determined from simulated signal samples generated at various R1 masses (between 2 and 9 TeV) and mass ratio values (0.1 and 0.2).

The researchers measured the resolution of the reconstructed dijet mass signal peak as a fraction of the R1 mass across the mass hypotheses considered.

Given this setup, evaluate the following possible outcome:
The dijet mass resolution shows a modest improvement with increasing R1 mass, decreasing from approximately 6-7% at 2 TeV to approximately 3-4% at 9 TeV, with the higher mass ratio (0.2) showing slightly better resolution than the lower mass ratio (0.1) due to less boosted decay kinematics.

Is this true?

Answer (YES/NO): NO